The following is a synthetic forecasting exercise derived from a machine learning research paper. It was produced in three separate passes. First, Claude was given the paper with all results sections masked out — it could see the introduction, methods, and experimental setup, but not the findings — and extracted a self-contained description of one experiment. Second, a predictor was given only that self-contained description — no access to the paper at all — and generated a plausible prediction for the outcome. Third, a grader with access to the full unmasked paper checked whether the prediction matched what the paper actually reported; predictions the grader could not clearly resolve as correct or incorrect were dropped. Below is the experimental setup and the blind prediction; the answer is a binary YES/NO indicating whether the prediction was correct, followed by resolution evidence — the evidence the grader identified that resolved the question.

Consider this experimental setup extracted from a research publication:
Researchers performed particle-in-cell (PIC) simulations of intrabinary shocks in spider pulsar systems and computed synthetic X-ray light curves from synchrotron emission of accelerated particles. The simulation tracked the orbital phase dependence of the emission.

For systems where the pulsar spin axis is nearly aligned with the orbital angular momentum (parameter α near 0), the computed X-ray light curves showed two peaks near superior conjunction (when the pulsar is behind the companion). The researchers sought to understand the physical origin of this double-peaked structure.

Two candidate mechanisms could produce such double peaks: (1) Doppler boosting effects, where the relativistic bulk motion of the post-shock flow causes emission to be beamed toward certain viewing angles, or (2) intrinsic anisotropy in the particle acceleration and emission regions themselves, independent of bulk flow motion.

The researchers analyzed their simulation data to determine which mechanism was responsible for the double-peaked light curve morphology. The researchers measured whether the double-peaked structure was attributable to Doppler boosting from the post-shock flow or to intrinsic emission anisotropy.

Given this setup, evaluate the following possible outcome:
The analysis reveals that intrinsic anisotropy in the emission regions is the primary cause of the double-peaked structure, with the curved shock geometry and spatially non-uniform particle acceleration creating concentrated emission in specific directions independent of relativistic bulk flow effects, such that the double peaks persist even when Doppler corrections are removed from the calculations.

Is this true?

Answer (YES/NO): NO